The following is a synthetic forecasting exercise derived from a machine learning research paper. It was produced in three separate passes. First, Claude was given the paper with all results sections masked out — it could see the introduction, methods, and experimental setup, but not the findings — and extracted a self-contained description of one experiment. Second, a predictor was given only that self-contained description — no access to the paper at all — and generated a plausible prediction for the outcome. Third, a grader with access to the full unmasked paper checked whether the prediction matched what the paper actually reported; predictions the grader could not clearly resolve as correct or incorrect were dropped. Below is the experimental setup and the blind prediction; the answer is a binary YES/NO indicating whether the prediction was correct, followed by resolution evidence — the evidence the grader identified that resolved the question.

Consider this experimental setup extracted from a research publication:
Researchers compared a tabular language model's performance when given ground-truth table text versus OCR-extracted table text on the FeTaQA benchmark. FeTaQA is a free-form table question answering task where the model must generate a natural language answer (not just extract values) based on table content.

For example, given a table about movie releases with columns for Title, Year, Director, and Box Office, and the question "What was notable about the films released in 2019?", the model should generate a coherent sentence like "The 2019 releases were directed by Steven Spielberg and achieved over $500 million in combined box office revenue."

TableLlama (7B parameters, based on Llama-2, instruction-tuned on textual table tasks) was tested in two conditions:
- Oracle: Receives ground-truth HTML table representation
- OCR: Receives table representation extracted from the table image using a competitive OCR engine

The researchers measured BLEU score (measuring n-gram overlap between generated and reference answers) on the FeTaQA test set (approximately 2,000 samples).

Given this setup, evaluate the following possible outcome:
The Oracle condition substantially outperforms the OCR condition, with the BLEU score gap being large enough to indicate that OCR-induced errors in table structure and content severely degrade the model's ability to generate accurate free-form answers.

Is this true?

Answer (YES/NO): YES